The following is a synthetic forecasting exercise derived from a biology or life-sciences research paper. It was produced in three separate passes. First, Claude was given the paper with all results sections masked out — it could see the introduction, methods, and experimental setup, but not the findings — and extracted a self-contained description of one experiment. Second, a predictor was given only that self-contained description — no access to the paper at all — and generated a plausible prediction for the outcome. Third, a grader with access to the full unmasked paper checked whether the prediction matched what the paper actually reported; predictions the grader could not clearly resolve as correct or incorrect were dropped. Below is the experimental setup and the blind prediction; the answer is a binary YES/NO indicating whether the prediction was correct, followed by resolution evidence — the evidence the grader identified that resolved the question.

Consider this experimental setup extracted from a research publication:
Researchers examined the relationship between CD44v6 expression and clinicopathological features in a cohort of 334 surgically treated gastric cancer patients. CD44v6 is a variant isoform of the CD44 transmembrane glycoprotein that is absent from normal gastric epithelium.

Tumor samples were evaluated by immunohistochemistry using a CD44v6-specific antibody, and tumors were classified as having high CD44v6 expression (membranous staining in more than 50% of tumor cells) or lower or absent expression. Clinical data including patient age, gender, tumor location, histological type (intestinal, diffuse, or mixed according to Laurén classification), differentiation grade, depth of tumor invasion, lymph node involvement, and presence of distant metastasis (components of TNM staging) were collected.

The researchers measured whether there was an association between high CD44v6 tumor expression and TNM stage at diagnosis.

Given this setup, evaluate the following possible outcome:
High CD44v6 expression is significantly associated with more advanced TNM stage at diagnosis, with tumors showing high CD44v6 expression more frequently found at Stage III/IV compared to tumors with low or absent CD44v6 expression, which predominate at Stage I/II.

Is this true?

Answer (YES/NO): NO